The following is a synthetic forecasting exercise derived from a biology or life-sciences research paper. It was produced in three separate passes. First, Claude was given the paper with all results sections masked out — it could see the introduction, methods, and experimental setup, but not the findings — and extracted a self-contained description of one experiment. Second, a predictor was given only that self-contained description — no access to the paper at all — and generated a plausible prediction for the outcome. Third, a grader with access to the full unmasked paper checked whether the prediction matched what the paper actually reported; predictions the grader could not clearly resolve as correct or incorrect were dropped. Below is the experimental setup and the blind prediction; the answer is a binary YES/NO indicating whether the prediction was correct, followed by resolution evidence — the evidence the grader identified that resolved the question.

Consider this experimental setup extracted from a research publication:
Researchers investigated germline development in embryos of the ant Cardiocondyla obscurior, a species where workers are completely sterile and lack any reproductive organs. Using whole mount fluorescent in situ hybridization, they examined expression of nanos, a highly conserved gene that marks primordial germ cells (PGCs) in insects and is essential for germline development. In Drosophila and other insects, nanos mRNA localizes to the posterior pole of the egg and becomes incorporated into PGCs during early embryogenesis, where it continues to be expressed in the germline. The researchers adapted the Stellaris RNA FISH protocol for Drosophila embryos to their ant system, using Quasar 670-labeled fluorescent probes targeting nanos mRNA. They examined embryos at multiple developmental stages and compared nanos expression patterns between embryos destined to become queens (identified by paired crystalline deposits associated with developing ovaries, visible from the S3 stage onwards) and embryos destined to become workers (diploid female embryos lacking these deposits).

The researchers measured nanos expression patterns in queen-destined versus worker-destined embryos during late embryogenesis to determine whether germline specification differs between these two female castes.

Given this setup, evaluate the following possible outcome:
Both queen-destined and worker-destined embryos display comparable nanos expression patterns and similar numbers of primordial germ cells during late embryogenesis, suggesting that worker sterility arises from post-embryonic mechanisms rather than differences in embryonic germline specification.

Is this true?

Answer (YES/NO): NO